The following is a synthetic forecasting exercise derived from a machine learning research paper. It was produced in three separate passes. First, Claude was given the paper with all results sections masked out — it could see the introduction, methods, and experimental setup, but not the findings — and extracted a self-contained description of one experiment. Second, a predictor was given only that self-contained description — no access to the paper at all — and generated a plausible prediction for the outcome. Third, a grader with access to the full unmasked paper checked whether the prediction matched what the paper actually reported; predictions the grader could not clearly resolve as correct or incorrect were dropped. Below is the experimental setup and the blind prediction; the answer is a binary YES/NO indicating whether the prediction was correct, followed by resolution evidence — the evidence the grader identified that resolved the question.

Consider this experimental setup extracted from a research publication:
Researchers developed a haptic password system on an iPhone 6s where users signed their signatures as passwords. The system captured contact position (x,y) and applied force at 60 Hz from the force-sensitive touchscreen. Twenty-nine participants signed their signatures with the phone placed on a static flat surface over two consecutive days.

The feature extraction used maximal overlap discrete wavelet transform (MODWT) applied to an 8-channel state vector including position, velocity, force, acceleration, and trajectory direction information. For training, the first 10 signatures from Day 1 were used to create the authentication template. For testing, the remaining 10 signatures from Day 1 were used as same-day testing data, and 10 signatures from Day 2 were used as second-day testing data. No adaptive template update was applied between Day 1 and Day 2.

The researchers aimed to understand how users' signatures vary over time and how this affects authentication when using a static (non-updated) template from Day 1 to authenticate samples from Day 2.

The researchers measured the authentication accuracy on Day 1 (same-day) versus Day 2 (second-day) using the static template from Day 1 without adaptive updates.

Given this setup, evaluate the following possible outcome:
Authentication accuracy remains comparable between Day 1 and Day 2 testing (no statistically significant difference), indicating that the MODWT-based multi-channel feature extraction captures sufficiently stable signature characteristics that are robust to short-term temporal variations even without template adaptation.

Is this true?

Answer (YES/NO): NO